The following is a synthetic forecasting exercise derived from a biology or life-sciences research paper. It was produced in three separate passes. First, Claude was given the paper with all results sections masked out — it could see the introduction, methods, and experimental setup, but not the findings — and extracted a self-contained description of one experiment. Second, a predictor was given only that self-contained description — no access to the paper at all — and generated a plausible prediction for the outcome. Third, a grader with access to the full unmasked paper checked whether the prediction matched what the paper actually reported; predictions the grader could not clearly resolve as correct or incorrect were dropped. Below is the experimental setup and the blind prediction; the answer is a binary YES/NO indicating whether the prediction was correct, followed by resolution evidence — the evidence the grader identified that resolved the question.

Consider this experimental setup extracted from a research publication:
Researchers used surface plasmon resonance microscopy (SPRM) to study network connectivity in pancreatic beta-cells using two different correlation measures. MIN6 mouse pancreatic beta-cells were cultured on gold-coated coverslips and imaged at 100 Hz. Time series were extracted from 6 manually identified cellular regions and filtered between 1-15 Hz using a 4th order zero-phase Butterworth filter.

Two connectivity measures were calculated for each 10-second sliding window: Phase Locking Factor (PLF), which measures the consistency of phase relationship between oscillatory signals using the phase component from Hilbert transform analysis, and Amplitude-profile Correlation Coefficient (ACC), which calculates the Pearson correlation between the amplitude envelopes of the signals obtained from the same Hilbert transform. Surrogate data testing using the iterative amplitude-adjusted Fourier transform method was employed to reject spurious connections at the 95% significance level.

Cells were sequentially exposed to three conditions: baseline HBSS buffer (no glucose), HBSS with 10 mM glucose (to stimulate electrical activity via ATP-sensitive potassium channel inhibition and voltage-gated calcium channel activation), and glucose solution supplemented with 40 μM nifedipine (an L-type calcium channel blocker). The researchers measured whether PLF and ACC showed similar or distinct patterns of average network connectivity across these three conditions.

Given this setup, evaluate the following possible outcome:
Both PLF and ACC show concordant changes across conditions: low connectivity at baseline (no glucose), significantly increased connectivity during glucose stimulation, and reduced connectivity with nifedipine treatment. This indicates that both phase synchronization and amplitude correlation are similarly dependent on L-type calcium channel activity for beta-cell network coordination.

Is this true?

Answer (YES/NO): NO